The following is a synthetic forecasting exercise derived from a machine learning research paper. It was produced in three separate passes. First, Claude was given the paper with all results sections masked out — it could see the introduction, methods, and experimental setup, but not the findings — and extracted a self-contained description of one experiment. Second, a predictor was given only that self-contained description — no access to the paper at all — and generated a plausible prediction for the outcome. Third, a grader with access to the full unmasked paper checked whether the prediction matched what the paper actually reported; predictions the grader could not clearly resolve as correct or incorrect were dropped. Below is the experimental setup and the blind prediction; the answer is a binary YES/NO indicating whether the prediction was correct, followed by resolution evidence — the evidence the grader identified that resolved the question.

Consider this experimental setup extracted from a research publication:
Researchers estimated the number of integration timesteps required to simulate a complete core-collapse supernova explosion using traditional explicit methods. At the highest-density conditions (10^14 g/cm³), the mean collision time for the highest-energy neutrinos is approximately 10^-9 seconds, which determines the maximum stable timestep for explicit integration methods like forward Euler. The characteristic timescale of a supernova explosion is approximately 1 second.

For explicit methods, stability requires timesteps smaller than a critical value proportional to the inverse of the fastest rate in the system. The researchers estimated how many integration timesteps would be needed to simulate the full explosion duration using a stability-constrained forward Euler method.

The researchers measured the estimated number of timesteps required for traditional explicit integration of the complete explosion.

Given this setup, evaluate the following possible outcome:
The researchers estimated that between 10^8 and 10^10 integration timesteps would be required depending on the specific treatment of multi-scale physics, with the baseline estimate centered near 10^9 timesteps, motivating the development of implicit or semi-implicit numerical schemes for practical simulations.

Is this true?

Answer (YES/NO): NO